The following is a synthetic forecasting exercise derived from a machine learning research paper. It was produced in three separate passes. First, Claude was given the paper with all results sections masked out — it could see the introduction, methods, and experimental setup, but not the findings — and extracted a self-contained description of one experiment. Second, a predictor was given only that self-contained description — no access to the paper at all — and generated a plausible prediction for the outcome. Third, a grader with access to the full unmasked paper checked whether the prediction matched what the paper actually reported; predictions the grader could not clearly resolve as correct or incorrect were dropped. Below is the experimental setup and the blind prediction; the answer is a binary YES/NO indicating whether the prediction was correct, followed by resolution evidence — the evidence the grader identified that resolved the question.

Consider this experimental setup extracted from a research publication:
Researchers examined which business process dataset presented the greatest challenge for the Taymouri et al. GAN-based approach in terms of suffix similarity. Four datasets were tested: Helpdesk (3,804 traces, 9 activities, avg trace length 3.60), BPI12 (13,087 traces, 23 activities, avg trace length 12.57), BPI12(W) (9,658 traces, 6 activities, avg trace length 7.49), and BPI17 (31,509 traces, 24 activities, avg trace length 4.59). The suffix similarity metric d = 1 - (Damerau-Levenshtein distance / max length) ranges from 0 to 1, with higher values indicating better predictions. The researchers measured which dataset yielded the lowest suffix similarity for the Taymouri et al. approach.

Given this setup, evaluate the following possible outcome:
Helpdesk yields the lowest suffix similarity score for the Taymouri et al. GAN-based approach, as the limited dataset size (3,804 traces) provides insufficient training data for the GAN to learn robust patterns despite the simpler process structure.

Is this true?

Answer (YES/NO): NO